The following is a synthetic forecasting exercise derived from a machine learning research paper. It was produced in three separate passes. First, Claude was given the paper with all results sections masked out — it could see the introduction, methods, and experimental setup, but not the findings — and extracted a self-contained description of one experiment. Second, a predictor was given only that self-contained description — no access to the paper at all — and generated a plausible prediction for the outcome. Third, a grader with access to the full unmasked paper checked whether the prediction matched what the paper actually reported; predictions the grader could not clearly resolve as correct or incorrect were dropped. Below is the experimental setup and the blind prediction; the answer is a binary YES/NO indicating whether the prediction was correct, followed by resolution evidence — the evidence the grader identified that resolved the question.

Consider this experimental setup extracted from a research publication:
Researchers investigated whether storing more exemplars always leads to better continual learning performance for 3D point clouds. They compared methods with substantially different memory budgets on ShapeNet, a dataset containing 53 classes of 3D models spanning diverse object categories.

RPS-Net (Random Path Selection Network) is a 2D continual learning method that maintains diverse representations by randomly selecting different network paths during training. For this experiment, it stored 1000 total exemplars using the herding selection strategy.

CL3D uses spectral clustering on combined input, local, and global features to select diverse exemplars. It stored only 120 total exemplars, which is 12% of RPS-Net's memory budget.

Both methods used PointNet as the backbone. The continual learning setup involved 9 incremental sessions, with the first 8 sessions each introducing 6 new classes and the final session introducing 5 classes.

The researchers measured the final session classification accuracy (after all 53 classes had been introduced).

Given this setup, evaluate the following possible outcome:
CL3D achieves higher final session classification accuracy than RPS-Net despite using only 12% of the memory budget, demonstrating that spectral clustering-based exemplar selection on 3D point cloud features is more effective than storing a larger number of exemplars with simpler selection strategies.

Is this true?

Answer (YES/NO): YES